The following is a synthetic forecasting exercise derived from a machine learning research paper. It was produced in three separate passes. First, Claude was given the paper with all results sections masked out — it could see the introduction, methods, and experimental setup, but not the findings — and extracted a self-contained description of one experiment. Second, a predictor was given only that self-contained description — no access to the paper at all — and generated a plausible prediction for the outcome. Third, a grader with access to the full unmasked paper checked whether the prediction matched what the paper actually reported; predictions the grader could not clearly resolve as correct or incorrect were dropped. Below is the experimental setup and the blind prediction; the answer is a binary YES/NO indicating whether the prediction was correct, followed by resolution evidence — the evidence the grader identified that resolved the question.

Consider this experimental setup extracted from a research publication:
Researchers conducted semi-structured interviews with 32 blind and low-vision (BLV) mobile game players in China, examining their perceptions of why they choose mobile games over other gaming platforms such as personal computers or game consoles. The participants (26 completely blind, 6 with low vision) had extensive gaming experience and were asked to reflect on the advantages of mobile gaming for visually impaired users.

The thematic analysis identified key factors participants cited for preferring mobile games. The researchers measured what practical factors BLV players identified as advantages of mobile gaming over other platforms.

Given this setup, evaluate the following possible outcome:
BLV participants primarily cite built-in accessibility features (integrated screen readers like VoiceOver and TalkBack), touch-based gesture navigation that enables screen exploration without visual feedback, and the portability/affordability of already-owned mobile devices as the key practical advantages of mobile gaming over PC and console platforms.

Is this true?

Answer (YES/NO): YES